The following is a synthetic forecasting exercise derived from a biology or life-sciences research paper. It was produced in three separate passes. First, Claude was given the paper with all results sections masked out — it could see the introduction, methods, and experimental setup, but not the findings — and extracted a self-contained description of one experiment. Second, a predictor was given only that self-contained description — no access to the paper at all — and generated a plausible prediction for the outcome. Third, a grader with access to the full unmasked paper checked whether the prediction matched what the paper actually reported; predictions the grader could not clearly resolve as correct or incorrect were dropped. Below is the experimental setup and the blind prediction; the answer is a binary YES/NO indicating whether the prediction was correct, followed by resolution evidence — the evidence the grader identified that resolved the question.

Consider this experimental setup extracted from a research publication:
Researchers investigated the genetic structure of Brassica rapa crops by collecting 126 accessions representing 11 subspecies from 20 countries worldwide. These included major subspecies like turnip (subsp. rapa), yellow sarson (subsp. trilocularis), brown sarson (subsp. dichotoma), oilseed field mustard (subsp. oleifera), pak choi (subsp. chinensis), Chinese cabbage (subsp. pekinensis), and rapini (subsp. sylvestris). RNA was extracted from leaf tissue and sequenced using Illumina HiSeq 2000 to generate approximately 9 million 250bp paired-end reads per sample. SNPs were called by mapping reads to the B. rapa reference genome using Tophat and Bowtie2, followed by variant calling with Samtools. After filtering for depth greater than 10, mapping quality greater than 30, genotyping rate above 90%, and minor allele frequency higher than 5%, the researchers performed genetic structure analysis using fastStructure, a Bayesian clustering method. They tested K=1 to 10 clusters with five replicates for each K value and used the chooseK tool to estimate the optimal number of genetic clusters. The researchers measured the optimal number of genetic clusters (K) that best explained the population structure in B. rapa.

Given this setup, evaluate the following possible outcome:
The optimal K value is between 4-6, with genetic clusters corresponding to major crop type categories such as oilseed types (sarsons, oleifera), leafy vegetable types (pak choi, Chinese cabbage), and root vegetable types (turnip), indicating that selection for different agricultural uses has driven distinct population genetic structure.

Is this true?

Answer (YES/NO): NO